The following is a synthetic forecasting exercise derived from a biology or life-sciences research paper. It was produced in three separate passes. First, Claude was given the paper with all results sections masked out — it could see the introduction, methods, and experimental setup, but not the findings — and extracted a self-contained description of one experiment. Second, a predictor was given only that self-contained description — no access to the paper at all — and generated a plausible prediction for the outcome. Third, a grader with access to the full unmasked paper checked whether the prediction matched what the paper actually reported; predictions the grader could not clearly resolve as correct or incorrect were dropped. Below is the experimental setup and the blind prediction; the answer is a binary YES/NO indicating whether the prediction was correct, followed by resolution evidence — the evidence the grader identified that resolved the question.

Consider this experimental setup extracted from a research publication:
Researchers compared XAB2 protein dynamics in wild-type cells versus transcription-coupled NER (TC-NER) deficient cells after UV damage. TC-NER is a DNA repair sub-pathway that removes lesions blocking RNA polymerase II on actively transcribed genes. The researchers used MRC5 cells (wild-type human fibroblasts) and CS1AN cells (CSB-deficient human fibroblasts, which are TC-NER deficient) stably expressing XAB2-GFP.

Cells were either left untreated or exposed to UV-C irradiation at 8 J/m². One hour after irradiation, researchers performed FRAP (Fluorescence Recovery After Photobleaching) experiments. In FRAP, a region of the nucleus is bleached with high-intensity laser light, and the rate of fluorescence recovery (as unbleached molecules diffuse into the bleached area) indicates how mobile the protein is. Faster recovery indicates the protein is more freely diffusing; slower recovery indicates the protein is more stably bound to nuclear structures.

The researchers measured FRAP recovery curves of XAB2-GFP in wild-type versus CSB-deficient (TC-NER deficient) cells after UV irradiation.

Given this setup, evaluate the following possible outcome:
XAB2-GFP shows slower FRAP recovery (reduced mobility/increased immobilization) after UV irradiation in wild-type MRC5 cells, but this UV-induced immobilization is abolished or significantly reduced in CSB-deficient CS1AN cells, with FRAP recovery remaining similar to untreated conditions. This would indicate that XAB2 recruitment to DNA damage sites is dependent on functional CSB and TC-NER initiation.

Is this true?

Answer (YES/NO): NO